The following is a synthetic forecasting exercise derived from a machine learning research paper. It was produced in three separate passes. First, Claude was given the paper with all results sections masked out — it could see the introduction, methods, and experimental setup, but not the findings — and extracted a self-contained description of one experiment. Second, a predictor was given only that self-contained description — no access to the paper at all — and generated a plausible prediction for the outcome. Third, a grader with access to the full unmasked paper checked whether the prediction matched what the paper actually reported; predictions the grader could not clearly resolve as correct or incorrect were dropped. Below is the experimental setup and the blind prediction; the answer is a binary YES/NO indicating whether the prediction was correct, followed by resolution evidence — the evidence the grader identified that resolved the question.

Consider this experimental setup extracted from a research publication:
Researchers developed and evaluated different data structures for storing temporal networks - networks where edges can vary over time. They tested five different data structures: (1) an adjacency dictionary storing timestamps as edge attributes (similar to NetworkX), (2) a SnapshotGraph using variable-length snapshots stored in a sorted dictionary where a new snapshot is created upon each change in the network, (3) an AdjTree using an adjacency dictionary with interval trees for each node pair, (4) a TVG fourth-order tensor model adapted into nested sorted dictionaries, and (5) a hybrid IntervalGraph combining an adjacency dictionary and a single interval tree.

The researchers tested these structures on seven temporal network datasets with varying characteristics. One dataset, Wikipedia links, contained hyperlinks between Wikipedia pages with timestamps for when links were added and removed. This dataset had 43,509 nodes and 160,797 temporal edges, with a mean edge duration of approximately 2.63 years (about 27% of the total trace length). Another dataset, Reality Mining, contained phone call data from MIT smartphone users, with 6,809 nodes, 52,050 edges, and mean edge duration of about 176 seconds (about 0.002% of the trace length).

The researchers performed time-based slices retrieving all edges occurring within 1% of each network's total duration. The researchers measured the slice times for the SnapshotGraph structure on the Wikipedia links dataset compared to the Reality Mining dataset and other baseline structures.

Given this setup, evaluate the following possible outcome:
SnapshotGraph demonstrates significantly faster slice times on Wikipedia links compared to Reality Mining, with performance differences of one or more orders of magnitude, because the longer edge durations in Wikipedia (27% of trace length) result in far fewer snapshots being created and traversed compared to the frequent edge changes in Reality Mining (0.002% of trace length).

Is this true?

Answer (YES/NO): NO